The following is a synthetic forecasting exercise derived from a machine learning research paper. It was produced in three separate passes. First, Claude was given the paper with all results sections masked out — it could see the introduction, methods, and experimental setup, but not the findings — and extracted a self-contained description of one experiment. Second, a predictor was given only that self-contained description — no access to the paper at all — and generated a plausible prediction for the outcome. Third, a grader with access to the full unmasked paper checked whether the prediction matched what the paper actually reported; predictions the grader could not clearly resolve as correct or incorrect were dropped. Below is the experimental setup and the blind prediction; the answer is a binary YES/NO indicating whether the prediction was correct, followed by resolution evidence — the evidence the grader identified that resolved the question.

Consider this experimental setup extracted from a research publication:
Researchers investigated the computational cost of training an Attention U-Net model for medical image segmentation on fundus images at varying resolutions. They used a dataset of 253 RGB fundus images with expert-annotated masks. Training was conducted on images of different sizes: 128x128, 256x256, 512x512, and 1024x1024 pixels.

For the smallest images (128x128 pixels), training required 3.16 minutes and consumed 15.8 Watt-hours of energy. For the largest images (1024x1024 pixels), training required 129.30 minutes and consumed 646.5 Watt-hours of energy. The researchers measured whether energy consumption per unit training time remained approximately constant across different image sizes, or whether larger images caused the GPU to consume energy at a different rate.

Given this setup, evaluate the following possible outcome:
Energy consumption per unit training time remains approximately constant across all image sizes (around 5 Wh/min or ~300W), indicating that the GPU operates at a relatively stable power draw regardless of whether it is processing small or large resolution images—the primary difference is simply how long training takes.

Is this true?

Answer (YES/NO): YES